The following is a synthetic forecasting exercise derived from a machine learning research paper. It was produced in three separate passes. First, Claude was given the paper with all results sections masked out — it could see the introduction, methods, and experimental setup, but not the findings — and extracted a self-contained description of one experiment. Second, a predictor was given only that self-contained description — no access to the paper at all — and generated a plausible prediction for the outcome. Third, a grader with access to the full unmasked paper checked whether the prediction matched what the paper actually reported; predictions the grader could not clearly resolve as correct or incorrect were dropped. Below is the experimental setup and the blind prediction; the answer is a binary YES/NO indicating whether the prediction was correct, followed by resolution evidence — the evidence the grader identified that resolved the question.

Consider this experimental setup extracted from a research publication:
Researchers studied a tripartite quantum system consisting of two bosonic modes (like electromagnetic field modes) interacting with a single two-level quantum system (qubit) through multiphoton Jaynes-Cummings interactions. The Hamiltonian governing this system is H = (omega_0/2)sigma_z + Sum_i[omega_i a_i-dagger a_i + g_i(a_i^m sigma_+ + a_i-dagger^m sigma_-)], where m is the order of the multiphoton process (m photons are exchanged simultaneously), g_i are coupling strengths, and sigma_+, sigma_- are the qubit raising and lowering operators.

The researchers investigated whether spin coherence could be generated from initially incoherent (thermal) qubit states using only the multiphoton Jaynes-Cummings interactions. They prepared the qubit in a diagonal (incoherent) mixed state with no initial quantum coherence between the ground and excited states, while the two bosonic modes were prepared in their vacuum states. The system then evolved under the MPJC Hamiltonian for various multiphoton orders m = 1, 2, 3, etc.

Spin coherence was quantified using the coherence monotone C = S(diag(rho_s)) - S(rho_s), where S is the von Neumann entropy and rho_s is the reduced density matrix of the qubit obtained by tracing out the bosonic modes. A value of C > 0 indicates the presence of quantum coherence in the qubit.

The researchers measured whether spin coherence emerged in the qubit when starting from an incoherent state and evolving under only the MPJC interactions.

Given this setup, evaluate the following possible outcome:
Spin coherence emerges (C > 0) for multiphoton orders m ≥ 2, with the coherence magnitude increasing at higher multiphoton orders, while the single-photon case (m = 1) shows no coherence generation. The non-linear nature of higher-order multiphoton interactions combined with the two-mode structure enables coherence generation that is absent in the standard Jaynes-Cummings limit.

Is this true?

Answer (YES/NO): NO